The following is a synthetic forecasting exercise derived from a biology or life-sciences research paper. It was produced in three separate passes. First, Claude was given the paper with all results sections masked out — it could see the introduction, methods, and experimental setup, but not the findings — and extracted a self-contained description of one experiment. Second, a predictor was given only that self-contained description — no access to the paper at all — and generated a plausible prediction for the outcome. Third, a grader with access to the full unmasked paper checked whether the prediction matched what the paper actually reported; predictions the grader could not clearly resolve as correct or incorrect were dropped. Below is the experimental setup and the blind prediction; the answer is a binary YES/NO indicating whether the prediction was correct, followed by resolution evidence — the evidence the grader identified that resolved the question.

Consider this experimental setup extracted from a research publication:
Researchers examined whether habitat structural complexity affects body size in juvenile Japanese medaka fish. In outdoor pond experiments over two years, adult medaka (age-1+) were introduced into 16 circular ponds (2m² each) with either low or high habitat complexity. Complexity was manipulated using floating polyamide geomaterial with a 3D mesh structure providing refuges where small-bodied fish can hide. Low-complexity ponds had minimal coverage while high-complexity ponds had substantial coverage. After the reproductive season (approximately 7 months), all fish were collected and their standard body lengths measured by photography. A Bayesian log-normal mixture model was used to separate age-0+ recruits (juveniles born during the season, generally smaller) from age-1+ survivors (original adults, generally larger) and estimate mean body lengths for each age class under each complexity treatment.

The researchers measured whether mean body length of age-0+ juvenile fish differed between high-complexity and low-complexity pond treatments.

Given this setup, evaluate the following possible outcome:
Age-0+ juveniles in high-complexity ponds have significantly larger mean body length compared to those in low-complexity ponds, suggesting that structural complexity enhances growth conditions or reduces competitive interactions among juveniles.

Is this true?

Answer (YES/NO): NO